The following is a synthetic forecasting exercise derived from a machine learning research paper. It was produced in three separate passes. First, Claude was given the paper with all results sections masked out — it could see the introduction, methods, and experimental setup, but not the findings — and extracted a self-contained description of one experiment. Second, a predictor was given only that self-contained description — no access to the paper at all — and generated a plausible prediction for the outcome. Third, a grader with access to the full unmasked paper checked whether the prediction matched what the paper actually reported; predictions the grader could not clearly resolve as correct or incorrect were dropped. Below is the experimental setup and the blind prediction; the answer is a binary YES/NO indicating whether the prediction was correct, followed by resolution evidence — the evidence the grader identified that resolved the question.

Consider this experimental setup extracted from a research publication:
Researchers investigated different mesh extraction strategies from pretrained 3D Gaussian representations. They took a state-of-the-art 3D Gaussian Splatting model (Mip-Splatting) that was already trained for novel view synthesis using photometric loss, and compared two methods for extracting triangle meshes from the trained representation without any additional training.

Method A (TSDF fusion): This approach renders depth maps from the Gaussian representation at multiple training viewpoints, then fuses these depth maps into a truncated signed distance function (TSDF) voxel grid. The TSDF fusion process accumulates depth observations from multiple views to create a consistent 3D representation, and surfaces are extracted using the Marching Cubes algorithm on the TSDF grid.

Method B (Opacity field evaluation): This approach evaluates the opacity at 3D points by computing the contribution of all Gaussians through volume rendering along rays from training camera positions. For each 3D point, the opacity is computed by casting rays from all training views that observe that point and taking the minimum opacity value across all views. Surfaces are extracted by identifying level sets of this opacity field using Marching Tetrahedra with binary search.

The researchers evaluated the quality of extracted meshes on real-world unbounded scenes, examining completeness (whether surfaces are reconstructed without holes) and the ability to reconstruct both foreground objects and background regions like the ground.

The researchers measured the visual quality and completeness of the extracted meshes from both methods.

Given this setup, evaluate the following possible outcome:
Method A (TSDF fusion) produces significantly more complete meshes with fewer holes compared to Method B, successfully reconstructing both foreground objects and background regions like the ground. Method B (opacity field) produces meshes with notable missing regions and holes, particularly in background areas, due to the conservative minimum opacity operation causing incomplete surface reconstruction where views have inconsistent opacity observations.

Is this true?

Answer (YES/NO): NO